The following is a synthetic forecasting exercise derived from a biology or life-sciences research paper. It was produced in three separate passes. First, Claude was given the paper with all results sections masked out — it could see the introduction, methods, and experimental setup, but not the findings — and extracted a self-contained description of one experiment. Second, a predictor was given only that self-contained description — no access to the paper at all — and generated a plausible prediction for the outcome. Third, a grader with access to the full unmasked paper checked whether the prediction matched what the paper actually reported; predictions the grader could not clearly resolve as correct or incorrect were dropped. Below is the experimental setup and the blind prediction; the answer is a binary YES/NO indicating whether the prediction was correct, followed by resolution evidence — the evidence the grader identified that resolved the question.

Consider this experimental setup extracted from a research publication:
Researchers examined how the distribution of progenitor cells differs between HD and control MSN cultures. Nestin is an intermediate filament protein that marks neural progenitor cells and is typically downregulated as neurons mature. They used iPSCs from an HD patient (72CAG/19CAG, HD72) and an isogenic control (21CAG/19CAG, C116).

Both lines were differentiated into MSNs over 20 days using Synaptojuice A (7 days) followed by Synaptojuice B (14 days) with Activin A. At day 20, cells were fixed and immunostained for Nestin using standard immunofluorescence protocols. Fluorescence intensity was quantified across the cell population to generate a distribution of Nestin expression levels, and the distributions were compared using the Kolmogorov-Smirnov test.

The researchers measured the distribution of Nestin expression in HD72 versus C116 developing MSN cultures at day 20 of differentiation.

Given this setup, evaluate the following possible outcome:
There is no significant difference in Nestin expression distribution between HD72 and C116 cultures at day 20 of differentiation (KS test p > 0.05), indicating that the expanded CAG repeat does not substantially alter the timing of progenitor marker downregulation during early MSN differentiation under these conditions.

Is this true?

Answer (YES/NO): NO